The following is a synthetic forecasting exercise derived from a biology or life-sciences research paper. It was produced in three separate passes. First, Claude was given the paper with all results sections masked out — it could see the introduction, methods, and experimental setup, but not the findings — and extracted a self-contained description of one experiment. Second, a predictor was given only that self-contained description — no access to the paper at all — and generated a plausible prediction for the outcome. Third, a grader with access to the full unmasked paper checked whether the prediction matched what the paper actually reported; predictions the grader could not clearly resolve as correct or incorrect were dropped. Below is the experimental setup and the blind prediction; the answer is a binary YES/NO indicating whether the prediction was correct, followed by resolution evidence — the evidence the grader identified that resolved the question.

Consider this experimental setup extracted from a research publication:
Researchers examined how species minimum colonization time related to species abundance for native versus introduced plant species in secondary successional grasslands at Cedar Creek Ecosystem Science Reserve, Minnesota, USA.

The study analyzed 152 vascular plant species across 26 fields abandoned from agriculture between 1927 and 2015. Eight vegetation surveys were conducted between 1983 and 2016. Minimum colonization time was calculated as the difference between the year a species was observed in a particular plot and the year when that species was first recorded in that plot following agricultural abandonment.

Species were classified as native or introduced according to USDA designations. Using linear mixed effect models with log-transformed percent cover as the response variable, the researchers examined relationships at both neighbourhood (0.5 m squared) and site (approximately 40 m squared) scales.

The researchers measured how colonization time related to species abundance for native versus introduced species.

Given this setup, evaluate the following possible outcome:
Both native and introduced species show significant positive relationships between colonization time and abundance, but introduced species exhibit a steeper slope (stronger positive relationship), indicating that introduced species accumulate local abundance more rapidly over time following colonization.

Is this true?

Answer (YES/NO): NO